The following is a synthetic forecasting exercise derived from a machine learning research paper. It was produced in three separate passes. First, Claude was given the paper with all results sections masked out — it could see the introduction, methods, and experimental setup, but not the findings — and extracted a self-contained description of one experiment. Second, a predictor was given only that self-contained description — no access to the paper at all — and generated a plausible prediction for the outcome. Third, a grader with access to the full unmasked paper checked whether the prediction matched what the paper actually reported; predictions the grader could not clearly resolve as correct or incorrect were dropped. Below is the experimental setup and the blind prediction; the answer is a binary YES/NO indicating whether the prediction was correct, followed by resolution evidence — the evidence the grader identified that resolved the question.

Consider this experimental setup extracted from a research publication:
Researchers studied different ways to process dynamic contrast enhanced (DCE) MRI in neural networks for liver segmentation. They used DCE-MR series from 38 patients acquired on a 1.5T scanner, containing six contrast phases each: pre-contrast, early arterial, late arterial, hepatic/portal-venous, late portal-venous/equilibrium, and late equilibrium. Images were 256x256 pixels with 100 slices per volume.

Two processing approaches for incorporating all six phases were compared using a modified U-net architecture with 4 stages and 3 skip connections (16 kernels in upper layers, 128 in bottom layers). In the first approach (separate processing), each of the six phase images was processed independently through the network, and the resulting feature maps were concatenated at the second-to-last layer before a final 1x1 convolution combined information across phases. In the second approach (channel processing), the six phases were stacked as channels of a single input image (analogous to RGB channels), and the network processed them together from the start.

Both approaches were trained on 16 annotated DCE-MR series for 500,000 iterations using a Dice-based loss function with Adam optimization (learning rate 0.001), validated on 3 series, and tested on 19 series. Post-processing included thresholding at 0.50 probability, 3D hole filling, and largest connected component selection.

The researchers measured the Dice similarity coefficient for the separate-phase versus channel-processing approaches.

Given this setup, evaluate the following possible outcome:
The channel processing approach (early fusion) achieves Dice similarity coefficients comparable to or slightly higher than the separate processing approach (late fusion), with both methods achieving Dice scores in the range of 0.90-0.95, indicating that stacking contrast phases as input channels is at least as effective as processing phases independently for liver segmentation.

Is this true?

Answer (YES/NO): NO